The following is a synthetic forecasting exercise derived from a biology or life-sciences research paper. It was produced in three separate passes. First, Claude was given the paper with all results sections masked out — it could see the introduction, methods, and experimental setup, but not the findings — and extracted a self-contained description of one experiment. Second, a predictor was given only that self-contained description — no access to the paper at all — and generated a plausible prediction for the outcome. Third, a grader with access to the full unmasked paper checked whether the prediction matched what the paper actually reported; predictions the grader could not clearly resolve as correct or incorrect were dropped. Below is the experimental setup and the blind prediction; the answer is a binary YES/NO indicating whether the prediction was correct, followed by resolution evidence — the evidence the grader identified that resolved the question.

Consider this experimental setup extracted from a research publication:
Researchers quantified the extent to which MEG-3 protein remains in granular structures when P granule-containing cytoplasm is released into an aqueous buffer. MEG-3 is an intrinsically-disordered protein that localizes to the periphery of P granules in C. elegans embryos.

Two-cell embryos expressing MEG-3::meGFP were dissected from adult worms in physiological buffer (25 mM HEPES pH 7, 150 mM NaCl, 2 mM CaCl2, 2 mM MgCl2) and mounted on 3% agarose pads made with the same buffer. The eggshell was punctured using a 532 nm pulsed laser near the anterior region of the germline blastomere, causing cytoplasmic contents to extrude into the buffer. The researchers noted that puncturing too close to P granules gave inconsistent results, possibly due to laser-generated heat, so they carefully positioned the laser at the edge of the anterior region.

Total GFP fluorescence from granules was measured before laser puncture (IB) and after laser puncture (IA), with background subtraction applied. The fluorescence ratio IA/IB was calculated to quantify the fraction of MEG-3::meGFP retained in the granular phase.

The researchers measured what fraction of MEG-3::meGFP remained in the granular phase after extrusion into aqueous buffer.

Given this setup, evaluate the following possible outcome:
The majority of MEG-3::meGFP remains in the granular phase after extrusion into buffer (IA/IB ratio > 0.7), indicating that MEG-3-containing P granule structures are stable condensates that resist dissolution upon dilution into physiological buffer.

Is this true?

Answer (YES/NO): NO